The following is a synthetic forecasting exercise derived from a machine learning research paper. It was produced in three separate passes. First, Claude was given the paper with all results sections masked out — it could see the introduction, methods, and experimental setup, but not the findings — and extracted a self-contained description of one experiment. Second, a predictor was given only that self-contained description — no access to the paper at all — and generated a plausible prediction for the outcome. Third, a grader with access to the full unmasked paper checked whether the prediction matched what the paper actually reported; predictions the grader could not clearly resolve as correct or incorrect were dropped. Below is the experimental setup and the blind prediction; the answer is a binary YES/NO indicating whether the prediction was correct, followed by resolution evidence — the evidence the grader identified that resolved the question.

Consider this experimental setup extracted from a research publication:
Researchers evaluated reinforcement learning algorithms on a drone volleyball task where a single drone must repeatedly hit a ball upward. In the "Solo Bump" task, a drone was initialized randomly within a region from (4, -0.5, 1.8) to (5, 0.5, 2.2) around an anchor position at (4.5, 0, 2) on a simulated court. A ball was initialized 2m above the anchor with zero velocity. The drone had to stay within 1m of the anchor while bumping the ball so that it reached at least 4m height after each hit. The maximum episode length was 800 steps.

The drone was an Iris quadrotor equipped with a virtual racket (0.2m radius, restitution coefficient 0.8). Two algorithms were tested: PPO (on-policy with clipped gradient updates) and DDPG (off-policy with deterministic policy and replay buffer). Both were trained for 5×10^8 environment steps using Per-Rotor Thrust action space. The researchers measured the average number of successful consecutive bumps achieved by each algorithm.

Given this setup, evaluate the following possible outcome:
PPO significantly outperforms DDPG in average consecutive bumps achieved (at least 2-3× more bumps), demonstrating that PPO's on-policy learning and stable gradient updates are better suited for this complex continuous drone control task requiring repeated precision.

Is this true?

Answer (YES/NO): YES